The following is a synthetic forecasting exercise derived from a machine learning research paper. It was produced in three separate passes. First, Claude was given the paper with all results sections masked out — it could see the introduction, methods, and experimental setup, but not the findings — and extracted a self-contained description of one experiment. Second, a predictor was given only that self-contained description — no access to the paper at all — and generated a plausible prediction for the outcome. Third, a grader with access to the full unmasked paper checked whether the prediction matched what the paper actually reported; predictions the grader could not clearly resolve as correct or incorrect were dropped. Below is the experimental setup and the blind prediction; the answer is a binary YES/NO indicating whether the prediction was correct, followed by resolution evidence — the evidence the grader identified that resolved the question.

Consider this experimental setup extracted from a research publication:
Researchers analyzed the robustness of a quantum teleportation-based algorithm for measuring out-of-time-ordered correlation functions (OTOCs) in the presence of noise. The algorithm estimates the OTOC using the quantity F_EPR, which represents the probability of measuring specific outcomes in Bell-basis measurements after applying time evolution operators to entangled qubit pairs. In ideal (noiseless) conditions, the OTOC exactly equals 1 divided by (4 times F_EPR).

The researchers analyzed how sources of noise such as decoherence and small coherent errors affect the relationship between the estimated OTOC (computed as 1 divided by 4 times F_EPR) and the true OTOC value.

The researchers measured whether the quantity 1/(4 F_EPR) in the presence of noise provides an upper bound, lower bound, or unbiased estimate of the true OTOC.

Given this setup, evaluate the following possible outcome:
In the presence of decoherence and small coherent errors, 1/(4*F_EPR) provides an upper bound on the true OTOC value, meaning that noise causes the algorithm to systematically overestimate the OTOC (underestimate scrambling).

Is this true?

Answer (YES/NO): YES